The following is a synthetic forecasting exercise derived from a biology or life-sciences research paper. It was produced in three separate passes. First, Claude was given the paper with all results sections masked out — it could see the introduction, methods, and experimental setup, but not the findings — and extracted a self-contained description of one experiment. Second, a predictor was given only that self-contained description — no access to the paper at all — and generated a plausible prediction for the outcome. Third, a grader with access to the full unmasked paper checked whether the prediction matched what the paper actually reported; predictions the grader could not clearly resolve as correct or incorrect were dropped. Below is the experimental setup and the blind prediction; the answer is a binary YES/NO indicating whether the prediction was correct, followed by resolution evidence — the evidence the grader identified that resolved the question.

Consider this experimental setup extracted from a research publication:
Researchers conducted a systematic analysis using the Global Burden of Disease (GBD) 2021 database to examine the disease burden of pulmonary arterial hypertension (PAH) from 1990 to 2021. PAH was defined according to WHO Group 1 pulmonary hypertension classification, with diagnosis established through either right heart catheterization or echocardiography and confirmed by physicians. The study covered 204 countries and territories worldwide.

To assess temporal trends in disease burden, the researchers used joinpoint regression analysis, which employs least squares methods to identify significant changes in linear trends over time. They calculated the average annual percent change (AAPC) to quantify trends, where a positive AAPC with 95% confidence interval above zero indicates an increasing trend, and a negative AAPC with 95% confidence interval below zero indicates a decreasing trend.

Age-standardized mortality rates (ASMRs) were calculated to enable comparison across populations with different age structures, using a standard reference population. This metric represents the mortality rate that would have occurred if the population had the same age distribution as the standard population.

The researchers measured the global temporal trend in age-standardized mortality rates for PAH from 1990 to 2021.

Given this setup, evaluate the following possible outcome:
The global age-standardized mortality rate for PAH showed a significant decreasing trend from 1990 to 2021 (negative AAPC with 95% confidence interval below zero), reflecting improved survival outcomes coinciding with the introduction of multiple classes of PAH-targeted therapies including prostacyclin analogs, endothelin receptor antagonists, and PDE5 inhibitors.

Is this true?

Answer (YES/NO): YES